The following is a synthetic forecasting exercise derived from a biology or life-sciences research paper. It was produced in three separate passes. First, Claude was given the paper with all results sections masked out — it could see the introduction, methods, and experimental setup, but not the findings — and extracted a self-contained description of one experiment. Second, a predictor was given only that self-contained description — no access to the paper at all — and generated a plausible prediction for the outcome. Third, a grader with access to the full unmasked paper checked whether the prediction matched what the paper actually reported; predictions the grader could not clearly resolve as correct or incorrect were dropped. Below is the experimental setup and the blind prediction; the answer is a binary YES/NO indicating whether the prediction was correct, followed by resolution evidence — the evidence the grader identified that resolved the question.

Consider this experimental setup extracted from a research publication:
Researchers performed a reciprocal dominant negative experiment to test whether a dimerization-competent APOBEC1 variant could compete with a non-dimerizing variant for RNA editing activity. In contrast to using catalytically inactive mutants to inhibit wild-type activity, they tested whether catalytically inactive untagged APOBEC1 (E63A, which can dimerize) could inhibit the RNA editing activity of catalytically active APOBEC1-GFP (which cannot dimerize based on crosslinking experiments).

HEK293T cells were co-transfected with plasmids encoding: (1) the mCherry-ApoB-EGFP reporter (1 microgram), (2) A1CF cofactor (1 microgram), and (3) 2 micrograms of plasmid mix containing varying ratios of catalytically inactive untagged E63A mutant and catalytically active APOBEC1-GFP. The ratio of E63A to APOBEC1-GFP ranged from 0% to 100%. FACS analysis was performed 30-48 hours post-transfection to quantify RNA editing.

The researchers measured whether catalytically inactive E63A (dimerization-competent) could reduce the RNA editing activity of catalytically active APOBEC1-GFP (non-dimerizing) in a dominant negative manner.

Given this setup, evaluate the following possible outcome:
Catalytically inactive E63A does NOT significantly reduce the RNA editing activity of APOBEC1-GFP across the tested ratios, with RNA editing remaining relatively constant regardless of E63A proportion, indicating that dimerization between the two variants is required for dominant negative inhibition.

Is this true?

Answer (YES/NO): NO